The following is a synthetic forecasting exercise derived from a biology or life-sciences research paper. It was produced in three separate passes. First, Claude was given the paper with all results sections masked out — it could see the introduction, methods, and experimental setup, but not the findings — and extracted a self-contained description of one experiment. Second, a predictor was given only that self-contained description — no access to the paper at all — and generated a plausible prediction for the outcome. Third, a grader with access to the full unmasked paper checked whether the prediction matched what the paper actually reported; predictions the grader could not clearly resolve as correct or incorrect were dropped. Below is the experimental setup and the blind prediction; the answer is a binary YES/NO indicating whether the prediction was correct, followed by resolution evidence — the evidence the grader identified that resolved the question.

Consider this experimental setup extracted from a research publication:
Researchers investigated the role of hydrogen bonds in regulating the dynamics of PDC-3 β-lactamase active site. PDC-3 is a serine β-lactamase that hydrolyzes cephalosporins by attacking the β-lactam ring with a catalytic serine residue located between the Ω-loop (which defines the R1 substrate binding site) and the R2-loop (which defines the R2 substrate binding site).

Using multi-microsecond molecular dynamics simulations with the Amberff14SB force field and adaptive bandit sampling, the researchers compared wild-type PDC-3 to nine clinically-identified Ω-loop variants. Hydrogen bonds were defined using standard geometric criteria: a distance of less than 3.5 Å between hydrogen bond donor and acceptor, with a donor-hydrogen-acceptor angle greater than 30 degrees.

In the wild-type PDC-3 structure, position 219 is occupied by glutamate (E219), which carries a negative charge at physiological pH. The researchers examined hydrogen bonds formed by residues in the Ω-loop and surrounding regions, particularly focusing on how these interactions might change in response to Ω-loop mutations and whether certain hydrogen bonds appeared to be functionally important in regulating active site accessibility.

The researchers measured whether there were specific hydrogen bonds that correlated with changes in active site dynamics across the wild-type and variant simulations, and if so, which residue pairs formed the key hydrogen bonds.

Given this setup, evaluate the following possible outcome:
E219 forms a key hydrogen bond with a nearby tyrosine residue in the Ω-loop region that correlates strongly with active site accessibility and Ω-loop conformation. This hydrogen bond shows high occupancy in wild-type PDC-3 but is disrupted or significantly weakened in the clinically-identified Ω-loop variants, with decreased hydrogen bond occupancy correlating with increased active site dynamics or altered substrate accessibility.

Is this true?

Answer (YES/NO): NO